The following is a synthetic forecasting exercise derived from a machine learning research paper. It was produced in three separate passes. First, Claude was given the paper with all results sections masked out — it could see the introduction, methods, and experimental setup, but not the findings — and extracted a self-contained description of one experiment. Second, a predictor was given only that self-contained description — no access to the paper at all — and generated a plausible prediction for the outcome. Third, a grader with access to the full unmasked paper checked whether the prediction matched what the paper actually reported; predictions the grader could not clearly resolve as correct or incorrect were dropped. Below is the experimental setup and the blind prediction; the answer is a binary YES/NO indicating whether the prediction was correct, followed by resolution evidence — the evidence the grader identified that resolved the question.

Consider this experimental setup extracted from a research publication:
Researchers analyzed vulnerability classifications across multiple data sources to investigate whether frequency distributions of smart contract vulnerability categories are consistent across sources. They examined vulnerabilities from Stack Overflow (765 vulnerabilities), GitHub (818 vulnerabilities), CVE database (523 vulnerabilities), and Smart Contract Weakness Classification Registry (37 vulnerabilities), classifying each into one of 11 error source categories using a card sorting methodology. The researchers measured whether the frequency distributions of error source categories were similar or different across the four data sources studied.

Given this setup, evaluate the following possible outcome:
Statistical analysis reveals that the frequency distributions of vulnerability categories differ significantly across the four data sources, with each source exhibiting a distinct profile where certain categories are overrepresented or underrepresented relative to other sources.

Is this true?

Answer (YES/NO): NO